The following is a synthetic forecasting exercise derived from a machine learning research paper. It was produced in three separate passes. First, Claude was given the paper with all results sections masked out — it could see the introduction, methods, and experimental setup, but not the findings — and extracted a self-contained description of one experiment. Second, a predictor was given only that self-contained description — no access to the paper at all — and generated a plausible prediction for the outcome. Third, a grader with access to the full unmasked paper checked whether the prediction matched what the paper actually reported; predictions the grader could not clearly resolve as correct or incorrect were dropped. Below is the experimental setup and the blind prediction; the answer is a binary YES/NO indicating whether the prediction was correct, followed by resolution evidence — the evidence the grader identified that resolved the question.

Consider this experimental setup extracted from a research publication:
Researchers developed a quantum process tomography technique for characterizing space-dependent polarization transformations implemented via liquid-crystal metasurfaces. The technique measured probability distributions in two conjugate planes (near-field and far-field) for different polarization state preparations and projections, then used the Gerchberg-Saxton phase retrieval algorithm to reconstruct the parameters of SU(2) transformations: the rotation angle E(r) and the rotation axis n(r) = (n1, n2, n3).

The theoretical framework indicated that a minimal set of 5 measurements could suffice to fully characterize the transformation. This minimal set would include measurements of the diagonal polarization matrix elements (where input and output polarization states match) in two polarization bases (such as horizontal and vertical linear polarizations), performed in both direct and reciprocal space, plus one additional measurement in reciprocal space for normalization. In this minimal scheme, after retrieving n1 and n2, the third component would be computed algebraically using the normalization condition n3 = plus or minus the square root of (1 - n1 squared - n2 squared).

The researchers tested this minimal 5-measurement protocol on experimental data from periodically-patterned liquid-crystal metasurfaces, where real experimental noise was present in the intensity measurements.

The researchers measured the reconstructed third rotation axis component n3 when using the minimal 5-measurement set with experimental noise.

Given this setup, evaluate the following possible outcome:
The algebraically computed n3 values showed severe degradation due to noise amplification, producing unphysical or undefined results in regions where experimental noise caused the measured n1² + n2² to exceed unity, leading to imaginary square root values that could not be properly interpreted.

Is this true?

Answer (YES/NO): YES